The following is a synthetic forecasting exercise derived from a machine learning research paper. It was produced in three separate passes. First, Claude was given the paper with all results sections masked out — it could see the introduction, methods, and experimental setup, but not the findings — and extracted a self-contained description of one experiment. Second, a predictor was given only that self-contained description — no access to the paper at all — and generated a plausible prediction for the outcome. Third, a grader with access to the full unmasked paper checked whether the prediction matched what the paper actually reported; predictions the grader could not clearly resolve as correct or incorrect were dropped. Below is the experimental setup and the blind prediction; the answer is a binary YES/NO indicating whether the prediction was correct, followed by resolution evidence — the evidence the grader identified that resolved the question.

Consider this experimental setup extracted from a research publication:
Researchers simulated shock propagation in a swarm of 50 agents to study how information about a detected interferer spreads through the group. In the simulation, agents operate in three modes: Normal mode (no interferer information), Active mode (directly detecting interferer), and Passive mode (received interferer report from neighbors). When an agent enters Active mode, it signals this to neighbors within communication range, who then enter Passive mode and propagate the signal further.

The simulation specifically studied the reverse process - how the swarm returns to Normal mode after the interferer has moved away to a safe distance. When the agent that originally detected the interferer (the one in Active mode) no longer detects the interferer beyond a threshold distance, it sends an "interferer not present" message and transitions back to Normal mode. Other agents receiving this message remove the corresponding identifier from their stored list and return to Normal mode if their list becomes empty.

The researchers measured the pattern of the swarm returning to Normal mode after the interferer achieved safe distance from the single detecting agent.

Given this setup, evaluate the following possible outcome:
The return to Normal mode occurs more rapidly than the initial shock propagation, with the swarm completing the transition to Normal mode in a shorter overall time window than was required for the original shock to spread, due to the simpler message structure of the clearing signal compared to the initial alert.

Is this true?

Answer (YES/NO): NO